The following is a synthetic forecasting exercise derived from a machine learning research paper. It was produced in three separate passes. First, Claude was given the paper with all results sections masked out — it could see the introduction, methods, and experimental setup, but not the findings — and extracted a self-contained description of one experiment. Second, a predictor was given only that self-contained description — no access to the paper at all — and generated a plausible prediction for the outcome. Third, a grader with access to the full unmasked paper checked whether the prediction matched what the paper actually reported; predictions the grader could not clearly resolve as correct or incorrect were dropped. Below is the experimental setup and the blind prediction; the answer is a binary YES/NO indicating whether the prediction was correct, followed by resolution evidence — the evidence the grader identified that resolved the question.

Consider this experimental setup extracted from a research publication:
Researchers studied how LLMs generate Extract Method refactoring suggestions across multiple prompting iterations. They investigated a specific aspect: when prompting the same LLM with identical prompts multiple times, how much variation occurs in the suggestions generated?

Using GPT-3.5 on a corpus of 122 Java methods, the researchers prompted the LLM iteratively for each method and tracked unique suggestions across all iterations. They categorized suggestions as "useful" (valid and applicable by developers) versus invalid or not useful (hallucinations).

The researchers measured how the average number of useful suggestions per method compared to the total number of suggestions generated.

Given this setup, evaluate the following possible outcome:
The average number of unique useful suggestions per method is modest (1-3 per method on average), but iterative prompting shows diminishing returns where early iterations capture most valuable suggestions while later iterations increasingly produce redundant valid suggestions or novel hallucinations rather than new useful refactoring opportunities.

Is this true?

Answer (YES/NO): NO